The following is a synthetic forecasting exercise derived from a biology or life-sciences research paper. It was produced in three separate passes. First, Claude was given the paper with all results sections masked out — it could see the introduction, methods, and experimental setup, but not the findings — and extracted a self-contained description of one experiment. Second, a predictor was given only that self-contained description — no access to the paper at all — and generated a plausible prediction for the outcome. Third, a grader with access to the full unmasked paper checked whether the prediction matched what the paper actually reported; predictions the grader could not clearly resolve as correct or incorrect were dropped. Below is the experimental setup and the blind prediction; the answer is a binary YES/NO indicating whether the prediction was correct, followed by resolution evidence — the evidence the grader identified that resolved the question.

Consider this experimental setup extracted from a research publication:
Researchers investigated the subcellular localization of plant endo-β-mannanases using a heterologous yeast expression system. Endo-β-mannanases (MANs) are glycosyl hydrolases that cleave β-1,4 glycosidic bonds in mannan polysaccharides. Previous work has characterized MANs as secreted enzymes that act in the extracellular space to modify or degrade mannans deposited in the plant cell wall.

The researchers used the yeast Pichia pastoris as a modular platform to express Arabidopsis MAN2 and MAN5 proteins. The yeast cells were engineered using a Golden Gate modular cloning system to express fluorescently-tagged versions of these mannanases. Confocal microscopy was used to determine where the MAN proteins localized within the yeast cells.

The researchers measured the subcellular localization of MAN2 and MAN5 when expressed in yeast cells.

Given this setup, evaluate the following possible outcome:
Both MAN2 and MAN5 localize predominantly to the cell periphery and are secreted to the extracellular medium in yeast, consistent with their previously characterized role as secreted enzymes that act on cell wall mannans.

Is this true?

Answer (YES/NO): NO